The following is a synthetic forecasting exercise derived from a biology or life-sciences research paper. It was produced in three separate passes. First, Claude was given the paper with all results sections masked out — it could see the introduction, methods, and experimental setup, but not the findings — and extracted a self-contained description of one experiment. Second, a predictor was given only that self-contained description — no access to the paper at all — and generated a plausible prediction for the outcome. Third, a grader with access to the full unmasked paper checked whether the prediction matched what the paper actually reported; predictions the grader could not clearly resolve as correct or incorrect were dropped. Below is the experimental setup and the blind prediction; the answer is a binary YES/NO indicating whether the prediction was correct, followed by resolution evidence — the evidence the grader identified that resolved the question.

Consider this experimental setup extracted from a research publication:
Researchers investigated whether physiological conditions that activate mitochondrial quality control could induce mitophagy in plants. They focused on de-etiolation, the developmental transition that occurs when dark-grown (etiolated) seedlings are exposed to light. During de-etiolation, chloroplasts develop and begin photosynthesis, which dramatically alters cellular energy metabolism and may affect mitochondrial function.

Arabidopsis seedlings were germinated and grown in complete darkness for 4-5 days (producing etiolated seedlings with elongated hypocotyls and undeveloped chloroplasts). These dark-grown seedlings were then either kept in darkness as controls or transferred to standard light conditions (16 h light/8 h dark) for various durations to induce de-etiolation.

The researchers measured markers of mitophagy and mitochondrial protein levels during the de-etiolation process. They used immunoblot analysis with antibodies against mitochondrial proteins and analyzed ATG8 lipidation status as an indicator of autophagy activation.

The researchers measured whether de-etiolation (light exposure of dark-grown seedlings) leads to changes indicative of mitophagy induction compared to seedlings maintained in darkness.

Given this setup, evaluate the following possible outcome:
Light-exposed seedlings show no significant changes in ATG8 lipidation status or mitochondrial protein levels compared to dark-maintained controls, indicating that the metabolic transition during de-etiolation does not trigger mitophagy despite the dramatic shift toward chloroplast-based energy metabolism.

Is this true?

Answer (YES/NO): NO